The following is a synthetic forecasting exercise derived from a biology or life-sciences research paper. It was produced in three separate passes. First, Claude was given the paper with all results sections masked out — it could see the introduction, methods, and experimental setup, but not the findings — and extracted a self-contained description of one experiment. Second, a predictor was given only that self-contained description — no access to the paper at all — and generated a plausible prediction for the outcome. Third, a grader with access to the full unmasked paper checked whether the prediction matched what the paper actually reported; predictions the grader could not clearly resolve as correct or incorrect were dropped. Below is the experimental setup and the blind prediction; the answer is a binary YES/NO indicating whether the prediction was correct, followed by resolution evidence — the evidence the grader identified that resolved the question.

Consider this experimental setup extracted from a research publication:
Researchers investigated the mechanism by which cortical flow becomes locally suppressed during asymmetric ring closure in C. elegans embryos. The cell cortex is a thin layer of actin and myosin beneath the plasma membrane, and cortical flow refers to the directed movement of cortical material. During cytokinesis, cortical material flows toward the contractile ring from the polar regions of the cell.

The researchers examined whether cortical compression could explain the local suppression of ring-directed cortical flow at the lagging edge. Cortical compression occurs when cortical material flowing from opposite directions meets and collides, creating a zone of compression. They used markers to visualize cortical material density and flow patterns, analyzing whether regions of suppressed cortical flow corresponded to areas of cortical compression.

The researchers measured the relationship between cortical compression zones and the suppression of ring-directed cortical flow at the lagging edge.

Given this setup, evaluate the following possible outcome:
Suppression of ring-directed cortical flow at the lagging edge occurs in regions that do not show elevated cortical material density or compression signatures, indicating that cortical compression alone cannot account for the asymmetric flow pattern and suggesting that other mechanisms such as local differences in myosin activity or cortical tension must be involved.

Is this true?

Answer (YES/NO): NO